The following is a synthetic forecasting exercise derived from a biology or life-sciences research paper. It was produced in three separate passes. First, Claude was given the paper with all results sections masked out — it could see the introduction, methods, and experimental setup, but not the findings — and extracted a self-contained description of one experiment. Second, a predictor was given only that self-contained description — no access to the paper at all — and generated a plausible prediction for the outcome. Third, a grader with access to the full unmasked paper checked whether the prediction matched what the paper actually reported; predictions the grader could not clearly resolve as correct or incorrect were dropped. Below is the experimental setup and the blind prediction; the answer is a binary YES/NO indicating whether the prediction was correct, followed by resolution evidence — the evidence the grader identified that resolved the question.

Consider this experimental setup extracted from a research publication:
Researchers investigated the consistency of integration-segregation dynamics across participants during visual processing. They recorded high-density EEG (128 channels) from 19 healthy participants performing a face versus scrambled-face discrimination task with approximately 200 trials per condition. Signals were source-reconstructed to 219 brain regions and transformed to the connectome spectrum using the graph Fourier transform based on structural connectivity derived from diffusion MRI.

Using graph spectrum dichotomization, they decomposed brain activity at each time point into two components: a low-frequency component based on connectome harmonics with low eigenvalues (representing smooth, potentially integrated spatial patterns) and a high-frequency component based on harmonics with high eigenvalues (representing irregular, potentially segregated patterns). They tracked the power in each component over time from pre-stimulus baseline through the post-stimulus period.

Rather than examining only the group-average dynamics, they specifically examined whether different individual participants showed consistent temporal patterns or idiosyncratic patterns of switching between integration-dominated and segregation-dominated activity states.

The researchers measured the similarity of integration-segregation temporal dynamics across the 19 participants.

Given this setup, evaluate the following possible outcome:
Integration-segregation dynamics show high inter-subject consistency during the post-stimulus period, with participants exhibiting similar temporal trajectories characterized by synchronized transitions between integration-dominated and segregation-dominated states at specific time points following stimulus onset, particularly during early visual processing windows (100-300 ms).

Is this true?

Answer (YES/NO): YES